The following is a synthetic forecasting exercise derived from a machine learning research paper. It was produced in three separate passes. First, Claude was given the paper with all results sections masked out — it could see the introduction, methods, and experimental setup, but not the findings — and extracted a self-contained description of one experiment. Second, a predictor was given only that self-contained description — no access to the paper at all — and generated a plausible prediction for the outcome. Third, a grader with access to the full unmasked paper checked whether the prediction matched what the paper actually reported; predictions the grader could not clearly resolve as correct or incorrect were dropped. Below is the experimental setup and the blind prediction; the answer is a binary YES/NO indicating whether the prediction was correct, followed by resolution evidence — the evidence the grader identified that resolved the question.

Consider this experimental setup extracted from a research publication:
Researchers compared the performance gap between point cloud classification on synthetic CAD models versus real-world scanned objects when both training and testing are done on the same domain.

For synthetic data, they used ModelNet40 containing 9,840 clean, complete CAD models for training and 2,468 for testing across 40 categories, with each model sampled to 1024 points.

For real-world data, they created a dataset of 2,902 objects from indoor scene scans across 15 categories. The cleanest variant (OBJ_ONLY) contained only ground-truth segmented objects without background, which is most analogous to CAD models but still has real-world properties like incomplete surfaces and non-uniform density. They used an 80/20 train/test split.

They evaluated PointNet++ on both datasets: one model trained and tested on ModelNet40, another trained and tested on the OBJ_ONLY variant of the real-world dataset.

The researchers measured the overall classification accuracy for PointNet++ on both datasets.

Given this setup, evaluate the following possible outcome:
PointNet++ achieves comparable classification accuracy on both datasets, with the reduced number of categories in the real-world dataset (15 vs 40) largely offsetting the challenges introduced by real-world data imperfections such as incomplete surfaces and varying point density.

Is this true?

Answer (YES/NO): NO